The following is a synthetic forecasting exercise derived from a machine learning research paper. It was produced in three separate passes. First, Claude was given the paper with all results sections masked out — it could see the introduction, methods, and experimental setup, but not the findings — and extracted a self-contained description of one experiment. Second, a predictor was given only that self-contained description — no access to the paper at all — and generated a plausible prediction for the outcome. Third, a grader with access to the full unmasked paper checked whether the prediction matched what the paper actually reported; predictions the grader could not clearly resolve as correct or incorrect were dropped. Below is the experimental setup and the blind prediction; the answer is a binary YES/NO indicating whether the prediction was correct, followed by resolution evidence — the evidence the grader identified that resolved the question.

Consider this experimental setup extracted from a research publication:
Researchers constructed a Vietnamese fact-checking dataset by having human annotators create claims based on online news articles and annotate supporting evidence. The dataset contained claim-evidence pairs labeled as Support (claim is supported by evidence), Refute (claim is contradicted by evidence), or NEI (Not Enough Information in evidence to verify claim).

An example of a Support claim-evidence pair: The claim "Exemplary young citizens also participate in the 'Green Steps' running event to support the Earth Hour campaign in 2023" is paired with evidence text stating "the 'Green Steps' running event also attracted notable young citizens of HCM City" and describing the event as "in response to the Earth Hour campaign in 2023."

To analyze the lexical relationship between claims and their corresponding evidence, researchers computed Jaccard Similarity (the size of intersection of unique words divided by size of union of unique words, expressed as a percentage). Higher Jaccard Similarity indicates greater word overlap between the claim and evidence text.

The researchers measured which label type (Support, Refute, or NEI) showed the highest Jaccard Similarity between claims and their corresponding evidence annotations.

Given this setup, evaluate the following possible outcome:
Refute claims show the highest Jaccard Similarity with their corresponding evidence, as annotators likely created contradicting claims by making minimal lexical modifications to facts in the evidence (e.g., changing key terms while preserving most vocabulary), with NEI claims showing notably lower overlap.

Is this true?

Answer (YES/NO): NO